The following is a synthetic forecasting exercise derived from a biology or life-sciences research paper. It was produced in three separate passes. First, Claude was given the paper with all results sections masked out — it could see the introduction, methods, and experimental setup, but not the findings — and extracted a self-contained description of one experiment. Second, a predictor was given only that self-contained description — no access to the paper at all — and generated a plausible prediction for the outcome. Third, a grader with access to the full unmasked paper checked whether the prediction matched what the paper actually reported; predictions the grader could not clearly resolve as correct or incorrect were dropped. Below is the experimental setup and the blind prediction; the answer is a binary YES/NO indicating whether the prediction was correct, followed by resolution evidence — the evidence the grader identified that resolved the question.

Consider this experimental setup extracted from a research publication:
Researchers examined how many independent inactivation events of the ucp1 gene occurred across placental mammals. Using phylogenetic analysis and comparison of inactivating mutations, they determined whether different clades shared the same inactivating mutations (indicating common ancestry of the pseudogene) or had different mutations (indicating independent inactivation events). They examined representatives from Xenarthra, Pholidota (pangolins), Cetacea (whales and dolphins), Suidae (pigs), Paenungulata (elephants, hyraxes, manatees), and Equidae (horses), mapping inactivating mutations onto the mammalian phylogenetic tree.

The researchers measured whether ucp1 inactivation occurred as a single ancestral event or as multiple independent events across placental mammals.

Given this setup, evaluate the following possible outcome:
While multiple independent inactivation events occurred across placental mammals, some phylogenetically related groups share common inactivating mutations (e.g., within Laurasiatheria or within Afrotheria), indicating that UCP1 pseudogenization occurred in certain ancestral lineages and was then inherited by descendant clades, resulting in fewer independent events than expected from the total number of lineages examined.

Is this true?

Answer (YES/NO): NO